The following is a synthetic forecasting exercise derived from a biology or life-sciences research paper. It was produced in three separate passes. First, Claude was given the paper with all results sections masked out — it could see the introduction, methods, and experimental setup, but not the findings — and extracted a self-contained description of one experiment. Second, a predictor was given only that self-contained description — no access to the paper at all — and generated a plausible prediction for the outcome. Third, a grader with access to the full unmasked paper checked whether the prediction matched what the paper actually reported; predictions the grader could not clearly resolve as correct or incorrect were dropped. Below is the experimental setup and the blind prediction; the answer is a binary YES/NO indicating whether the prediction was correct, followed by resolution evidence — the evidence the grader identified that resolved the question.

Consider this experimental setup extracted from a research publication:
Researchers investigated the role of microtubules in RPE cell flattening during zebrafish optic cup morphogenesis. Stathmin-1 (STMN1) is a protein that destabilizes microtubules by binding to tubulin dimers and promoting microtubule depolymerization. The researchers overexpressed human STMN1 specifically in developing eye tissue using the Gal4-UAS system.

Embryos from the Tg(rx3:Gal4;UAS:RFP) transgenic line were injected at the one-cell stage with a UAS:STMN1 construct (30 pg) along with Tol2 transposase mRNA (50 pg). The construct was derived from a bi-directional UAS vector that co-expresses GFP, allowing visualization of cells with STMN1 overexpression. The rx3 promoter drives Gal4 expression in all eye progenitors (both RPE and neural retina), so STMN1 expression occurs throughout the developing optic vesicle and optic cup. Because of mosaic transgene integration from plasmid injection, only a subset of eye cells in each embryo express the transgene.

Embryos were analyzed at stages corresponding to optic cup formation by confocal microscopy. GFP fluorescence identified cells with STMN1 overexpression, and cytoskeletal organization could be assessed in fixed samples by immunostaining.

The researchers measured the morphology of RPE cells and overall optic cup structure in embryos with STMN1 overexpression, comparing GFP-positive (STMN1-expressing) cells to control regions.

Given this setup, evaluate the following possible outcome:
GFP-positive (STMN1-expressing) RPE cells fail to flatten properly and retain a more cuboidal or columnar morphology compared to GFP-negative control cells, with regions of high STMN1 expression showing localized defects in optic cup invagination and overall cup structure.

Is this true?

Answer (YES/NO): YES